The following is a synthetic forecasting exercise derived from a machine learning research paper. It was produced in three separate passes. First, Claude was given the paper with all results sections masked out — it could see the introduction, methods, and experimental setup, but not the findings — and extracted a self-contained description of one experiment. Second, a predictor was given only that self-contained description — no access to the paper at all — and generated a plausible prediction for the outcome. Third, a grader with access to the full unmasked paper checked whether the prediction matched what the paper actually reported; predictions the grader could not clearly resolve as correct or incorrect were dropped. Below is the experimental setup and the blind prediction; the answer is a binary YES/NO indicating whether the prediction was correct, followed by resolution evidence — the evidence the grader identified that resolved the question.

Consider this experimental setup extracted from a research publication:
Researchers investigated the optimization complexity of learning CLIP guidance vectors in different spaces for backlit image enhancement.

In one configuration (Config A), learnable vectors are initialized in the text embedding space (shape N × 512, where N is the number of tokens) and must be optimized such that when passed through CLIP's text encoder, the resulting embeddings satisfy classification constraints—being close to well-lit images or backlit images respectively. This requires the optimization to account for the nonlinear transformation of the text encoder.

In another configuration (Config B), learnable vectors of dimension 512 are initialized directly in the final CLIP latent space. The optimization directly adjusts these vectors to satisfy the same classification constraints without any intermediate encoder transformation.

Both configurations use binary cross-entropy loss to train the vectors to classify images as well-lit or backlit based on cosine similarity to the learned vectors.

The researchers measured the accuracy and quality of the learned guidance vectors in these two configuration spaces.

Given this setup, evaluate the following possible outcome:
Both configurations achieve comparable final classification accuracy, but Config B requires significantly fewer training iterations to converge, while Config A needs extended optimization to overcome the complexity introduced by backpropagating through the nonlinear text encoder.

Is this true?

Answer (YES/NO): NO